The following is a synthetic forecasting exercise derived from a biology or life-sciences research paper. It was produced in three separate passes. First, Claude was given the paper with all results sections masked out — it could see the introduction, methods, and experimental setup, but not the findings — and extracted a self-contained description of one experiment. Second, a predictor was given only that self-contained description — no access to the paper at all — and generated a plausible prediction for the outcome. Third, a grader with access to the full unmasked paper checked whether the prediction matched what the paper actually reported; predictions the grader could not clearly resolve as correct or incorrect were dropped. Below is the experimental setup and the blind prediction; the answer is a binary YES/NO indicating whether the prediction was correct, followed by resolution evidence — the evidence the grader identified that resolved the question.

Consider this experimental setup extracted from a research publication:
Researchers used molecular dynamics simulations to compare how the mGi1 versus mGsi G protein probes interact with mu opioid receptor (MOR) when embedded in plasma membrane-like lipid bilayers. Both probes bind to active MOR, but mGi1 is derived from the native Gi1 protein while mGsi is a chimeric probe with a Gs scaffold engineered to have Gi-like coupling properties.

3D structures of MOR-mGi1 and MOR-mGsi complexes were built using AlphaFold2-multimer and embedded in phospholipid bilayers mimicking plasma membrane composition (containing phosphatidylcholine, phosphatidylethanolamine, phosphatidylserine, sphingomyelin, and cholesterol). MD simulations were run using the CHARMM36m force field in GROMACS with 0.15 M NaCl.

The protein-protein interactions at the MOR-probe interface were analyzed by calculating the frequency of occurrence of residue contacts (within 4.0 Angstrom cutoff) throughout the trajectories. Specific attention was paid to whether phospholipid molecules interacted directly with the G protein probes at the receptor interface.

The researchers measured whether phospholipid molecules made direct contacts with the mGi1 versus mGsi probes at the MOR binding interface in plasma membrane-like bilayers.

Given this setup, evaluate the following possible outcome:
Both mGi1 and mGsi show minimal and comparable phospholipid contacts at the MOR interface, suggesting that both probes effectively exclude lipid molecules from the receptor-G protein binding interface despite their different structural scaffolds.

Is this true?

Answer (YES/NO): NO